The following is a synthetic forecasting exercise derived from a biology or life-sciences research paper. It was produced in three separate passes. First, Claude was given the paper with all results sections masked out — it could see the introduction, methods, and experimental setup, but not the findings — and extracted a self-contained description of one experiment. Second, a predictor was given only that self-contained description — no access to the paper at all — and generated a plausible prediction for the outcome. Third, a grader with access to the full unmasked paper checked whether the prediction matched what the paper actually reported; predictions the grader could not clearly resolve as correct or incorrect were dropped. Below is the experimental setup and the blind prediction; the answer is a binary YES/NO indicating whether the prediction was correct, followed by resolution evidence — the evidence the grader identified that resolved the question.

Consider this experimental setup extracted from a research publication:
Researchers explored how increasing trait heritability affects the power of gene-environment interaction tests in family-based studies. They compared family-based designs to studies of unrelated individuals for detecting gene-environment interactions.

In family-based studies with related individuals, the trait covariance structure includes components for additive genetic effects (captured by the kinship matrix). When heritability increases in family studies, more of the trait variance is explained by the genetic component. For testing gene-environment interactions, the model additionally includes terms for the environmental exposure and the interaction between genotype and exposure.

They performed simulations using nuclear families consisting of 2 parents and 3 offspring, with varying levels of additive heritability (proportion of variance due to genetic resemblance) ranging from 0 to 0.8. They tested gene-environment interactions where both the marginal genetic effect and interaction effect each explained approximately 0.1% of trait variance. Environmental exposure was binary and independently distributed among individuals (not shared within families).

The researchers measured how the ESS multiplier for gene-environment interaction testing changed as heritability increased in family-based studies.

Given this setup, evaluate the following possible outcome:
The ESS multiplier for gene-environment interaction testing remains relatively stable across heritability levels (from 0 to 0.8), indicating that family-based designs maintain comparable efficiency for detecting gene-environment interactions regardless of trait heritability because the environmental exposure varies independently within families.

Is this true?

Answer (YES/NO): NO